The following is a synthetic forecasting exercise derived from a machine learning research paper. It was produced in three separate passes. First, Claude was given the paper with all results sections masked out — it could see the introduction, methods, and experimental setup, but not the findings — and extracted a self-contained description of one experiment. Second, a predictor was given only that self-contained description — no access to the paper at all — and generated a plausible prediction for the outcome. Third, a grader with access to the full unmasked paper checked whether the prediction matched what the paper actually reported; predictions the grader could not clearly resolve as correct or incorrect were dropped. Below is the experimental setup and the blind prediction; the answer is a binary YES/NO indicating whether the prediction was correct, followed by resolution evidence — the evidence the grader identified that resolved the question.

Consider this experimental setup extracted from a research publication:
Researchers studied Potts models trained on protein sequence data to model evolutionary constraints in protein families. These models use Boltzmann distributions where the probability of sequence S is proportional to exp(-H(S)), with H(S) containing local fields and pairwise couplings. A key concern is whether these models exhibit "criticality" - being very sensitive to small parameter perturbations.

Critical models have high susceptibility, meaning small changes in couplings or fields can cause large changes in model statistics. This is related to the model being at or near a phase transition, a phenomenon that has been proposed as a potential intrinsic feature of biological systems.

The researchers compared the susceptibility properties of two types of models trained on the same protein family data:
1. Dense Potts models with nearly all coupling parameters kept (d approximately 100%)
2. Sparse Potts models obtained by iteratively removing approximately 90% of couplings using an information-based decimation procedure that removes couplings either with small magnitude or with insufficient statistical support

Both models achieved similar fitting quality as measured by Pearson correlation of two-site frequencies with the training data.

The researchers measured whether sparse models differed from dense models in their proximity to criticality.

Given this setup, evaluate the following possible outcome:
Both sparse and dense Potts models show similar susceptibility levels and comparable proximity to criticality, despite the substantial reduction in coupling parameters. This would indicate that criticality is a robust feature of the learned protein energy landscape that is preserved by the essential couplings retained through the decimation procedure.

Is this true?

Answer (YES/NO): NO